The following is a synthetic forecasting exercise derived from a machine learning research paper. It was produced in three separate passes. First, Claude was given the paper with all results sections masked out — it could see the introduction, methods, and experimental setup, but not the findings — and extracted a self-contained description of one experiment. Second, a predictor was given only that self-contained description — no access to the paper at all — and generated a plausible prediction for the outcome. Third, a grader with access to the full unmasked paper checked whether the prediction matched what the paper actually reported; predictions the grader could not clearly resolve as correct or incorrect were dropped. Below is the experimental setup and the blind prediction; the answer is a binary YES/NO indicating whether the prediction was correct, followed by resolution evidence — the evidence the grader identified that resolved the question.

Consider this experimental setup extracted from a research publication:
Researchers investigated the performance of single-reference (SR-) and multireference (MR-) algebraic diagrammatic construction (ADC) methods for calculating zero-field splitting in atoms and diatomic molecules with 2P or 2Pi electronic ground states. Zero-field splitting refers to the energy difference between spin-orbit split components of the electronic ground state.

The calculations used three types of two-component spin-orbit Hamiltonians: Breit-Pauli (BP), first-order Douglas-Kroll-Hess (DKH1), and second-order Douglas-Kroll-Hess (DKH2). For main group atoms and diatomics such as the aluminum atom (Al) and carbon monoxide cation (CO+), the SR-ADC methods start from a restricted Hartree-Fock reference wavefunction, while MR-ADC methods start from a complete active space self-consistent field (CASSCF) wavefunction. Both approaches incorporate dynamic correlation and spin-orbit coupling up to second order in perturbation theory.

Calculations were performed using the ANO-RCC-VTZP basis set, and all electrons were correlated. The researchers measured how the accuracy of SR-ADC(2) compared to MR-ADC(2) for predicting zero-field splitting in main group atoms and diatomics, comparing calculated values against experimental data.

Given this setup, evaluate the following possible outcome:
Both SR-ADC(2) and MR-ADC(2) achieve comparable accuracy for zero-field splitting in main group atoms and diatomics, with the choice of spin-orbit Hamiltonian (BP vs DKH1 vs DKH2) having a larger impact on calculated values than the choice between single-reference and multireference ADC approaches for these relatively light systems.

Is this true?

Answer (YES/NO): NO